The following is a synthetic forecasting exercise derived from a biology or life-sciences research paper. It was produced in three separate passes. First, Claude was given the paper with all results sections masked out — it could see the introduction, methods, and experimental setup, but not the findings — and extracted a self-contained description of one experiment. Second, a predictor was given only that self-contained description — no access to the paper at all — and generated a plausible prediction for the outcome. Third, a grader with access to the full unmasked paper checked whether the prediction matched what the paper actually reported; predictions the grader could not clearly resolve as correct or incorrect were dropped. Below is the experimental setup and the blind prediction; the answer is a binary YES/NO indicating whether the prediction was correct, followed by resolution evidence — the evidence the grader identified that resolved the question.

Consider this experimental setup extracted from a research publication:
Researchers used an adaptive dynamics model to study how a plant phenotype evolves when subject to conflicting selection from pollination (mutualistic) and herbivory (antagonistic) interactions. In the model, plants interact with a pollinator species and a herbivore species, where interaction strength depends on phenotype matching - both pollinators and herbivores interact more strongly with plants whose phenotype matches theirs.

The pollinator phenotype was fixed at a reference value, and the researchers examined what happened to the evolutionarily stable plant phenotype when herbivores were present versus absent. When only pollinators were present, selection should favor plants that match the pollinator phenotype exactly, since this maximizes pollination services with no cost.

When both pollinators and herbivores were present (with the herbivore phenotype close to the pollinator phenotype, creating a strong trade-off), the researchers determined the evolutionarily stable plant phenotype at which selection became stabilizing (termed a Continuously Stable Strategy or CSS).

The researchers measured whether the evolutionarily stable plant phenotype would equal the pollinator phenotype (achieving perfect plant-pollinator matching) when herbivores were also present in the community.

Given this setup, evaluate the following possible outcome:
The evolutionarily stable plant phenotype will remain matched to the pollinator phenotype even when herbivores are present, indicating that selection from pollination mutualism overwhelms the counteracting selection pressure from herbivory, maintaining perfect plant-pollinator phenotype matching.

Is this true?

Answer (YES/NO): NO